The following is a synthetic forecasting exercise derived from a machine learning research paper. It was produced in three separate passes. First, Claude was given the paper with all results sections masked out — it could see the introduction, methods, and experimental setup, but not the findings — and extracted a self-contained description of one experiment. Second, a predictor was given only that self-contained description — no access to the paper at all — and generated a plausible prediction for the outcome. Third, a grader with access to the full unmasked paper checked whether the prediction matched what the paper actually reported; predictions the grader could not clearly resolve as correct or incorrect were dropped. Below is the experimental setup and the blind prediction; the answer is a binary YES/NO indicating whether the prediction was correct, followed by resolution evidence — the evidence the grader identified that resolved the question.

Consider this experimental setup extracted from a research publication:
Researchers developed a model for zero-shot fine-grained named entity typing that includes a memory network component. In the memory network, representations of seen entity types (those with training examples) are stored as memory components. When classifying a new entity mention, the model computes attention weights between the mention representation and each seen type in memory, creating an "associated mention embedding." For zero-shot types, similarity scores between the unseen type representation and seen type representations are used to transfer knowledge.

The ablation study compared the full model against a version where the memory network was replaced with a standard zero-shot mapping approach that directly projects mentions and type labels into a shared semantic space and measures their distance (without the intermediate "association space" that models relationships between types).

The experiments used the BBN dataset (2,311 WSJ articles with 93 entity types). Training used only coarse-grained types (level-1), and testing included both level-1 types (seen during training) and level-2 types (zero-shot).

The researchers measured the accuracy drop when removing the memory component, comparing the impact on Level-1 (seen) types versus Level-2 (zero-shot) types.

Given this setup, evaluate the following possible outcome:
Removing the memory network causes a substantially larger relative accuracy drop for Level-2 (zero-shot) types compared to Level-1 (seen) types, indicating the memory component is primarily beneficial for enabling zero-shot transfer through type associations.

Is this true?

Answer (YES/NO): YES